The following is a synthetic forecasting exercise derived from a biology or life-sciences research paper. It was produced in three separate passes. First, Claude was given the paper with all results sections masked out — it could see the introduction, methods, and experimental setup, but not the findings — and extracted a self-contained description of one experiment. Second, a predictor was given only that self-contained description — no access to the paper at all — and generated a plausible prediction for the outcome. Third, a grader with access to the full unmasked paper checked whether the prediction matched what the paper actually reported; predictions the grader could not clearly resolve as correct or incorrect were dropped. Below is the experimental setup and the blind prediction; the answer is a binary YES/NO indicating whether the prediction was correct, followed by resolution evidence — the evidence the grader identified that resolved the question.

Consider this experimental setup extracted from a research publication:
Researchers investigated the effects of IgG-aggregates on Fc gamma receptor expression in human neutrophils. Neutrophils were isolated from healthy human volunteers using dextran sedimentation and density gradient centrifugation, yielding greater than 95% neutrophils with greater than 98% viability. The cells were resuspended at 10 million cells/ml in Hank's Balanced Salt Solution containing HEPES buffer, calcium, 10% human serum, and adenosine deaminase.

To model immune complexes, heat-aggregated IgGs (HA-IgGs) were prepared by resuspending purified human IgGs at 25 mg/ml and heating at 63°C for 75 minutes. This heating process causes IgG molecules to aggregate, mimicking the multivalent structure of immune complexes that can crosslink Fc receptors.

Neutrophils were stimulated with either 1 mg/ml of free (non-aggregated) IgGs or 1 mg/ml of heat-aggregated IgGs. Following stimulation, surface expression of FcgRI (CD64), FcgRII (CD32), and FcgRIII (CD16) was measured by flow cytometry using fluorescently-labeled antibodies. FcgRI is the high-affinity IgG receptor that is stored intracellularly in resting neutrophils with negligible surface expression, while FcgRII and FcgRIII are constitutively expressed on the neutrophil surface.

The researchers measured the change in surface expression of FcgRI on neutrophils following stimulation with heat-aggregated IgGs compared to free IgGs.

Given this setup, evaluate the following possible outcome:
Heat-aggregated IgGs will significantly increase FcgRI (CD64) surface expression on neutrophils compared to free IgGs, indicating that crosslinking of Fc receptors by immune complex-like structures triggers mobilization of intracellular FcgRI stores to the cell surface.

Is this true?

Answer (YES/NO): YES